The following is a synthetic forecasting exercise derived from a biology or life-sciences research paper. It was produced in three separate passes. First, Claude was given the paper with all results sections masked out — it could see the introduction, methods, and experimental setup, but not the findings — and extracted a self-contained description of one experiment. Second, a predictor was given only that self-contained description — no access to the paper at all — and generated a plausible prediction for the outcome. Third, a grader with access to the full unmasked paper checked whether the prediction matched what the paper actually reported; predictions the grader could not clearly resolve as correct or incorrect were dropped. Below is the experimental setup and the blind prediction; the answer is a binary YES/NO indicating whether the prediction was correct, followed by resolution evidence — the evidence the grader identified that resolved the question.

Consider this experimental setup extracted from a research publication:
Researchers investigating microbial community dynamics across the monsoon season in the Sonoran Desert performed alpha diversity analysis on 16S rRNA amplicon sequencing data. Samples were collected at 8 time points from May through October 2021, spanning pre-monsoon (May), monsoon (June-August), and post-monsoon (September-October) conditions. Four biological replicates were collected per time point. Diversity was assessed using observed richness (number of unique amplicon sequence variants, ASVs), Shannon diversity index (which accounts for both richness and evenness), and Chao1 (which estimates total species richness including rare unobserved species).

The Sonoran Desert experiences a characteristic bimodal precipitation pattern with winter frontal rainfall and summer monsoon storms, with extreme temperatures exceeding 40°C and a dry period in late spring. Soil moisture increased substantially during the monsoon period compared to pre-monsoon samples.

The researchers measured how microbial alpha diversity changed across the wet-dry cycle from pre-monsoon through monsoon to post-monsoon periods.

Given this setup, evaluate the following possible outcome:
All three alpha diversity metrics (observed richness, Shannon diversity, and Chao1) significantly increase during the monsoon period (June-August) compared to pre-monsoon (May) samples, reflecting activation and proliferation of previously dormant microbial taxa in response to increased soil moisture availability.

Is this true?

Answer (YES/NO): NO